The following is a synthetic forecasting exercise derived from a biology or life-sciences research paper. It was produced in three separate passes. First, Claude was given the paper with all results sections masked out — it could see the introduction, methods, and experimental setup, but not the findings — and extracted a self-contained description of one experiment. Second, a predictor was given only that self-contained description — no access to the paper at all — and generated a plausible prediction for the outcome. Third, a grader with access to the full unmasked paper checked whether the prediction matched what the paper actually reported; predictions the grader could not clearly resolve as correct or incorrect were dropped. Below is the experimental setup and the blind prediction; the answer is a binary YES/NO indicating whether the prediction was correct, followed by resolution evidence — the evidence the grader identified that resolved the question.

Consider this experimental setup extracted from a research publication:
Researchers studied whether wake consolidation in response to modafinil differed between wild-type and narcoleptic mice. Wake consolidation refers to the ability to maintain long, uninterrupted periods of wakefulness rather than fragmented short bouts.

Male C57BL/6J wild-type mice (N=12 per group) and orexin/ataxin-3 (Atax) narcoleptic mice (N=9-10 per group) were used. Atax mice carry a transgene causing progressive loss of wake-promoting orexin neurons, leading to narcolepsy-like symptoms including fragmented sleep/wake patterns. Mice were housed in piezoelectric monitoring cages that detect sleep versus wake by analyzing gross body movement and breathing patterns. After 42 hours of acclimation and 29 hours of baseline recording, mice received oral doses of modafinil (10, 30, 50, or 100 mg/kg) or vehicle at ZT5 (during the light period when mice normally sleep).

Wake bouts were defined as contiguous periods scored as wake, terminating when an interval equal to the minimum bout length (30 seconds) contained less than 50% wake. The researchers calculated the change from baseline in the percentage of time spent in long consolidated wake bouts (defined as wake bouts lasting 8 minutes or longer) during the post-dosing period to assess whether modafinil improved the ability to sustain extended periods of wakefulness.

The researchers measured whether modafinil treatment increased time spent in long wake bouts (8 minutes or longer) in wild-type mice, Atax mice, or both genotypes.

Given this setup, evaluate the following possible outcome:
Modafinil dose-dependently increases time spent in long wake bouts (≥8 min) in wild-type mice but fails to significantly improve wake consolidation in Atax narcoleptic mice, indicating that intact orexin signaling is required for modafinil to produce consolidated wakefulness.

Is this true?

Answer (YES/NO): NO